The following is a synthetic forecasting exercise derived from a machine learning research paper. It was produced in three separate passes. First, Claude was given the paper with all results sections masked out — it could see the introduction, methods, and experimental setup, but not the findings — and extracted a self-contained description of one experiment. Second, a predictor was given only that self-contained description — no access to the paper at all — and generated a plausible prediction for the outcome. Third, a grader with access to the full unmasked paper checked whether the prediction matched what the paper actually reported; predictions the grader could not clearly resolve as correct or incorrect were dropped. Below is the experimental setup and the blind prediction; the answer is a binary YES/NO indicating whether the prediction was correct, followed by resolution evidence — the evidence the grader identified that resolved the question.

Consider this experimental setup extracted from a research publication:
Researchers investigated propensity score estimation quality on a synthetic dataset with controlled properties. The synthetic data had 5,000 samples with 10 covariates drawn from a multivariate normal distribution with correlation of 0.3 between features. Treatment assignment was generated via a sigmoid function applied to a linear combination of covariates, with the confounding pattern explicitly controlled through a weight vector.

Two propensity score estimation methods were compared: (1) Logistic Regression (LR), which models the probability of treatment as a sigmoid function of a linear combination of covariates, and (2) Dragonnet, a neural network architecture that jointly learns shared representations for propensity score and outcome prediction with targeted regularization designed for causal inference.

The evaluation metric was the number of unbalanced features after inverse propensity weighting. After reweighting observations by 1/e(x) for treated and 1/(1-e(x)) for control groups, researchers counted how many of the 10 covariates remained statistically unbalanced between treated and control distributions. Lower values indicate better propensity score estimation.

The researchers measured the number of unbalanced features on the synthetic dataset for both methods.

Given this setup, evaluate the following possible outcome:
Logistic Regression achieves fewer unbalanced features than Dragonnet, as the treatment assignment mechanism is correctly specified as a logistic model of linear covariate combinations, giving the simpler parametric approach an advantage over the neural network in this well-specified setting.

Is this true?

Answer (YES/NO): NO